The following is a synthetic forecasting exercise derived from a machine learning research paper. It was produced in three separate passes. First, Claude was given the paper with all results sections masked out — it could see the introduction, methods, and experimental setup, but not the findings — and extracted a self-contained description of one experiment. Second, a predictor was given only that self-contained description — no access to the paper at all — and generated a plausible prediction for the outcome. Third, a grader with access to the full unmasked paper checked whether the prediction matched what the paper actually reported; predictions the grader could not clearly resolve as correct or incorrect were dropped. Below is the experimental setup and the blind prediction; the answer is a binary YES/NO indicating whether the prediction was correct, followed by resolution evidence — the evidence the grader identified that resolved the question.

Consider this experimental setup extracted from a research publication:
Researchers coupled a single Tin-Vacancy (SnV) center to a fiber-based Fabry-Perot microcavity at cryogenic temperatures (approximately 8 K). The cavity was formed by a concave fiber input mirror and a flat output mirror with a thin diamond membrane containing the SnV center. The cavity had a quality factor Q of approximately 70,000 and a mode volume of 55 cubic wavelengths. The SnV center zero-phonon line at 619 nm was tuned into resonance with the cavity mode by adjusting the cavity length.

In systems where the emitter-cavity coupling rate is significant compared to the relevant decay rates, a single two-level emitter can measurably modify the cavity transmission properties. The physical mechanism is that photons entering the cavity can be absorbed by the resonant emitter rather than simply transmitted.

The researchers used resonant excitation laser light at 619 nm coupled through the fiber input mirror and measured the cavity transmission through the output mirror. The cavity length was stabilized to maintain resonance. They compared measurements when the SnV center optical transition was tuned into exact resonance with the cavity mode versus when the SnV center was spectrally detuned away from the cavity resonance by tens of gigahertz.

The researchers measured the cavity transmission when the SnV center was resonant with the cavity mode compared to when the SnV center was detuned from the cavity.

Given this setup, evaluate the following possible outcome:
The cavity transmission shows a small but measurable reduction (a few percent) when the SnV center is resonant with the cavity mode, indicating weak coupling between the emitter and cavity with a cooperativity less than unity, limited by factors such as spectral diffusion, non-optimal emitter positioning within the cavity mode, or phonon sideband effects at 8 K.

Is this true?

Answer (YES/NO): NO